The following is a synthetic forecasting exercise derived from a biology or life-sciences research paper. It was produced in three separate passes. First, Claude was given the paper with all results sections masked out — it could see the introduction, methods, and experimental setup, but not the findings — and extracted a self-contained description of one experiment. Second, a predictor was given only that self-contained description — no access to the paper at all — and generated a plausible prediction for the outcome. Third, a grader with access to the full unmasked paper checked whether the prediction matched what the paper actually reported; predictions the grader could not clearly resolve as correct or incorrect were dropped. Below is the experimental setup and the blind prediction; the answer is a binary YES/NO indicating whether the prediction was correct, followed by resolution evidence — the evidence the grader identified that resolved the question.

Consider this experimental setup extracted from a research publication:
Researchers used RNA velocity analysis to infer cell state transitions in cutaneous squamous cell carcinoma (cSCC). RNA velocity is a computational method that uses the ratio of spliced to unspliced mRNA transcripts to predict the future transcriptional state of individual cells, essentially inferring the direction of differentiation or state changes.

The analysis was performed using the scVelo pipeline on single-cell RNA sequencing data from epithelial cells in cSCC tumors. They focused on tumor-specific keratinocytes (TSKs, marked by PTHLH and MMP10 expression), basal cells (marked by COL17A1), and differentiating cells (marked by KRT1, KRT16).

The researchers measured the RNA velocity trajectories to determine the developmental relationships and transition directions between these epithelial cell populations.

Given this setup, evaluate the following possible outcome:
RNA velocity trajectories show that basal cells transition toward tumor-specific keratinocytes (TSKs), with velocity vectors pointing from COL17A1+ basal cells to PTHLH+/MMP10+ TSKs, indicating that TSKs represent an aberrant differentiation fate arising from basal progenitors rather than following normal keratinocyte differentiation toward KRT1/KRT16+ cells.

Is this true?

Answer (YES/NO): NO